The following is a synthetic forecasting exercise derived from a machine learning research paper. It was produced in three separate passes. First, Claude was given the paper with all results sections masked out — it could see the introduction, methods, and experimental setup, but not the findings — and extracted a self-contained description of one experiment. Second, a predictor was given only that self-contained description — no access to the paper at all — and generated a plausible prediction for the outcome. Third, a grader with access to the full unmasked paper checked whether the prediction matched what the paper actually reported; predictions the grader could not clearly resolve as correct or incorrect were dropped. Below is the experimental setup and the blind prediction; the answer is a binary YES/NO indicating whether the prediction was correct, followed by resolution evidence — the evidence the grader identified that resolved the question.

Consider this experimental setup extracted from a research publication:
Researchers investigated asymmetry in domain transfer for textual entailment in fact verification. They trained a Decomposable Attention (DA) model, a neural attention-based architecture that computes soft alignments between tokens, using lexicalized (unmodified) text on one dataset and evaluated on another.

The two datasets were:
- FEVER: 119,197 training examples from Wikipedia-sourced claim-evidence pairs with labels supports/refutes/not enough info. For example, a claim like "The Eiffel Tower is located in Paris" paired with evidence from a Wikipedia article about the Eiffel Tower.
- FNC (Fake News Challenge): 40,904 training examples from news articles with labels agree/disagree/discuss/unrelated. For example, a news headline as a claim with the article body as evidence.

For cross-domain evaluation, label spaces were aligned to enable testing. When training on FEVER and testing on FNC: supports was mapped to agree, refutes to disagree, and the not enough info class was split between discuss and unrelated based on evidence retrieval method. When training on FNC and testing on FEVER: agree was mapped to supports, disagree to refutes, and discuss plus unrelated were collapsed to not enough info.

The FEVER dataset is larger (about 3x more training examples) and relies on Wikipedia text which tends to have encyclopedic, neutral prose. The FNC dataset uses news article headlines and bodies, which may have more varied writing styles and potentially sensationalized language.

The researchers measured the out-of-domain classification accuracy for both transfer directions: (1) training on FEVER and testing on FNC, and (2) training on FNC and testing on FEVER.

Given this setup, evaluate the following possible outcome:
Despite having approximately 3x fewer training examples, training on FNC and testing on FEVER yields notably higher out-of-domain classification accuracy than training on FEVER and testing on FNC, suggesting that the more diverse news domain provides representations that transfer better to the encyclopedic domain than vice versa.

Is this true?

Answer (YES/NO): NO